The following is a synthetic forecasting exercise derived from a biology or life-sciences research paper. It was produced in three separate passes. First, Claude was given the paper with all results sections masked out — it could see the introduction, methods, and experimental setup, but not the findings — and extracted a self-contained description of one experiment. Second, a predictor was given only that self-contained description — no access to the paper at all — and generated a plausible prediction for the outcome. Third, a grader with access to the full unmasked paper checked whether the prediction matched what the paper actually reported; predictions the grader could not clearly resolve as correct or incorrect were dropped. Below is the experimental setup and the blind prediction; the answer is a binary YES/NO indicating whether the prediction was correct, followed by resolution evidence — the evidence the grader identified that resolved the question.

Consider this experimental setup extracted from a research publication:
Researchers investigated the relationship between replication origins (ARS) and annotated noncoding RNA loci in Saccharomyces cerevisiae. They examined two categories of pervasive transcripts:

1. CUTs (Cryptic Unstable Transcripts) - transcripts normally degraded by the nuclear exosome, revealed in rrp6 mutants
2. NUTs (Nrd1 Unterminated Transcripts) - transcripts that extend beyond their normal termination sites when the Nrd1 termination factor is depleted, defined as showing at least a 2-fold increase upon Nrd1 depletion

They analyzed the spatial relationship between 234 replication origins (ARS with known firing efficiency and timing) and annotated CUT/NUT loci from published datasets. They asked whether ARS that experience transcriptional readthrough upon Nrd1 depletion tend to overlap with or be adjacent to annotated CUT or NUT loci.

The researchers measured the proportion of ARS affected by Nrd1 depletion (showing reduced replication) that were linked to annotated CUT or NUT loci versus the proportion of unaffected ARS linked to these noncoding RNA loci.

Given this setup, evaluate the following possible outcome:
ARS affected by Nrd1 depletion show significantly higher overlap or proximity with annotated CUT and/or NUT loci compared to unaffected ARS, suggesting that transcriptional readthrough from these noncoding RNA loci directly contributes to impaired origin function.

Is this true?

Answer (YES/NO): YES